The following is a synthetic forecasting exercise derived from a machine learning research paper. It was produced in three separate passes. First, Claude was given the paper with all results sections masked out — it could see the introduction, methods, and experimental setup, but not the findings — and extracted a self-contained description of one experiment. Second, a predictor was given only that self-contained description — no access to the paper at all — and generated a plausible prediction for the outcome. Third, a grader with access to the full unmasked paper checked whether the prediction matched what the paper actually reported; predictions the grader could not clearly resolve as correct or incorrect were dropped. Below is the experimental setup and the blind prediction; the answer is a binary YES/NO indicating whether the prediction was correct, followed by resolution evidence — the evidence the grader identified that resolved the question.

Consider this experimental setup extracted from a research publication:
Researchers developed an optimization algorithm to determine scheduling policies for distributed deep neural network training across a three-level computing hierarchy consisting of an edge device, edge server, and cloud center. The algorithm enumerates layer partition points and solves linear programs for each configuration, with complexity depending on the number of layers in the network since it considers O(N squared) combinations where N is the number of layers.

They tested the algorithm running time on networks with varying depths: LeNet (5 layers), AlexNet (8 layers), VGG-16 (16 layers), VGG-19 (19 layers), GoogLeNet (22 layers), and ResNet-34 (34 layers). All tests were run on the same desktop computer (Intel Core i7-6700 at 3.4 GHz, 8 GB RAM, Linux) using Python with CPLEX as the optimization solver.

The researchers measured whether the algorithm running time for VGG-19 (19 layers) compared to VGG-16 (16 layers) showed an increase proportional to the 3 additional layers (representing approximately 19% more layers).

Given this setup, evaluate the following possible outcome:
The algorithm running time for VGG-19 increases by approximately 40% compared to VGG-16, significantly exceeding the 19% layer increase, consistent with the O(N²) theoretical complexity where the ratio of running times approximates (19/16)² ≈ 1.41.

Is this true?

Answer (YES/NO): NO